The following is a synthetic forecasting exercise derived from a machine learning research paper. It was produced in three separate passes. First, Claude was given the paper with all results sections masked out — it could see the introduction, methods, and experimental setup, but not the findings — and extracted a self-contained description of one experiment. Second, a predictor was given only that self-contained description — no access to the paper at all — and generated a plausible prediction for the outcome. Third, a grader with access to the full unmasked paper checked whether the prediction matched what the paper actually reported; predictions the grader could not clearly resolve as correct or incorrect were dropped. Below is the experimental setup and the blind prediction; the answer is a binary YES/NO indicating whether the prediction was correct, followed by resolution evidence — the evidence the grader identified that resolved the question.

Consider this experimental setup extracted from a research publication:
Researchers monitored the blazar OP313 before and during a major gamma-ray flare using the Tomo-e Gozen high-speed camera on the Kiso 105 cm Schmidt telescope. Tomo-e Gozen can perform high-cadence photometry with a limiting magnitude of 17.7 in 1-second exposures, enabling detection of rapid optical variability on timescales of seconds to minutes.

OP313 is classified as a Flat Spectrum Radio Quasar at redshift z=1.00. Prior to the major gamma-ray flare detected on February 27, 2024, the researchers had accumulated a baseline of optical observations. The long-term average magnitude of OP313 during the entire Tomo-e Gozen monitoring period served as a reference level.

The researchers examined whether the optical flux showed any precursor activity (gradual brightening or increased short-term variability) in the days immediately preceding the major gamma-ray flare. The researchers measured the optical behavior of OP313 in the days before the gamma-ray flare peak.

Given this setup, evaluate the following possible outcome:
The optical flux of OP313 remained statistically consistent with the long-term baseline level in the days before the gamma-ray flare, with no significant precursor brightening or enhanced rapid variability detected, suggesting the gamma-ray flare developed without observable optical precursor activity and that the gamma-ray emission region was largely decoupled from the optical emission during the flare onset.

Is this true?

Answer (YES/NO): NO